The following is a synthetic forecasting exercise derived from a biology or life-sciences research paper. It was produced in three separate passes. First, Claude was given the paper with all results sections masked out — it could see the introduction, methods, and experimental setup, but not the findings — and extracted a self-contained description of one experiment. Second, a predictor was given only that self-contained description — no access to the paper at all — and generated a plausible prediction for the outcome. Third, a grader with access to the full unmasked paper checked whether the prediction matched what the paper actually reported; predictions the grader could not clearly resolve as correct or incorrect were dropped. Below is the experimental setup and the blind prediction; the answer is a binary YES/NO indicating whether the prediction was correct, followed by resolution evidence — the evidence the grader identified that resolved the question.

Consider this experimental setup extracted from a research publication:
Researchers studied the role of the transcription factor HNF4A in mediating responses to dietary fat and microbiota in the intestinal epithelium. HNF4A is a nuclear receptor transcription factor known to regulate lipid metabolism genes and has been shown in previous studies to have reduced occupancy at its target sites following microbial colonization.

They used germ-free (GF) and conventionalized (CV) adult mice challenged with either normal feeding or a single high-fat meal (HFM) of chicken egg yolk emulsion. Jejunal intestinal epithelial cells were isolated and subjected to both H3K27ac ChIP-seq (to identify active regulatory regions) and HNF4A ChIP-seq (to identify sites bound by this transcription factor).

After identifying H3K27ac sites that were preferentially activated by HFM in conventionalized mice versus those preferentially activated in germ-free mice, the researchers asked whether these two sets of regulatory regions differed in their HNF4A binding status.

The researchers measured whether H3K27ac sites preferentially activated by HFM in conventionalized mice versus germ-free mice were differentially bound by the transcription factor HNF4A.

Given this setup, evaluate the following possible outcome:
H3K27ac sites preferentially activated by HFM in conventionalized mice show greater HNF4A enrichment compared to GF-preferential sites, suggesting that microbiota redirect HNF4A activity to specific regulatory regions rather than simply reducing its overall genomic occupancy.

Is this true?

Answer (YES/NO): NO